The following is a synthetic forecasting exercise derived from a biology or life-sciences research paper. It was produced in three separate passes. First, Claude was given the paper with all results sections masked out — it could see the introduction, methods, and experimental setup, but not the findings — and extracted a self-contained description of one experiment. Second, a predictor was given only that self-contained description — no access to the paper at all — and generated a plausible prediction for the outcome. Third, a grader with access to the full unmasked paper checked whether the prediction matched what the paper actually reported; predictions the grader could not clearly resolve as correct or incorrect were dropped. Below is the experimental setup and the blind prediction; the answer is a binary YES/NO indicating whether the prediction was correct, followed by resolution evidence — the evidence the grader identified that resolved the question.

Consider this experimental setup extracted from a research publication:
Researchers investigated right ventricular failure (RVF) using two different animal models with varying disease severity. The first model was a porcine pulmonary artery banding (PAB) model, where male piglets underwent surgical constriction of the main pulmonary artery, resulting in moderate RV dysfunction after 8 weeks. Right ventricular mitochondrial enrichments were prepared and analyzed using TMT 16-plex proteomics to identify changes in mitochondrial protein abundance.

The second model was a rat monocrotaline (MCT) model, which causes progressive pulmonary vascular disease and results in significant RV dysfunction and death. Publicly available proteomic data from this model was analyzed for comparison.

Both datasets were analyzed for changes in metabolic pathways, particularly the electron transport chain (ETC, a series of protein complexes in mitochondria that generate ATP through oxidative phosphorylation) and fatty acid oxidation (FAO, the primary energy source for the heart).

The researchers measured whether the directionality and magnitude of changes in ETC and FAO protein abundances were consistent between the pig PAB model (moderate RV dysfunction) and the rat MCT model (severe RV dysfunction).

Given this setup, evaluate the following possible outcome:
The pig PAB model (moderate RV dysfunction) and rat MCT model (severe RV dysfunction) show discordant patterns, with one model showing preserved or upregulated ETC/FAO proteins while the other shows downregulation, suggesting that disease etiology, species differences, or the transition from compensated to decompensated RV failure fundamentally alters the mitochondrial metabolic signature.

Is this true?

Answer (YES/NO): YES